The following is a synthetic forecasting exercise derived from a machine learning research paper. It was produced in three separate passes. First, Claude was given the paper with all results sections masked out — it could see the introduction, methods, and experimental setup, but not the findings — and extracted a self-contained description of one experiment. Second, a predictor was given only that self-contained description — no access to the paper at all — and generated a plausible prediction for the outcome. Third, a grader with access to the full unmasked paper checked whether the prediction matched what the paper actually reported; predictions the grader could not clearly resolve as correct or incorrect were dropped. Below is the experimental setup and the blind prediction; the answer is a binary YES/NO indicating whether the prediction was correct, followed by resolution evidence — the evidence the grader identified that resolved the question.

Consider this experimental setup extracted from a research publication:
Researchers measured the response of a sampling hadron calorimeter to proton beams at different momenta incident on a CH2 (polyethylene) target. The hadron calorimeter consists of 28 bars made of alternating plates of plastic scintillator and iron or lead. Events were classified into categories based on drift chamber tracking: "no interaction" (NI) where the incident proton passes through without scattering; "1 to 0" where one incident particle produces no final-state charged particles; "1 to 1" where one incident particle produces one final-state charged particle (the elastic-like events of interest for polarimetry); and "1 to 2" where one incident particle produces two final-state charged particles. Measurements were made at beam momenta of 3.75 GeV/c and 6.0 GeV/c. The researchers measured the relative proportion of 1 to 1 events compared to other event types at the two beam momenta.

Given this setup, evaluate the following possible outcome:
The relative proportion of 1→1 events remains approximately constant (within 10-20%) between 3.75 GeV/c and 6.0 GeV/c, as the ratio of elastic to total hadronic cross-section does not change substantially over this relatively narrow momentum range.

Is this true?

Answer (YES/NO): NO